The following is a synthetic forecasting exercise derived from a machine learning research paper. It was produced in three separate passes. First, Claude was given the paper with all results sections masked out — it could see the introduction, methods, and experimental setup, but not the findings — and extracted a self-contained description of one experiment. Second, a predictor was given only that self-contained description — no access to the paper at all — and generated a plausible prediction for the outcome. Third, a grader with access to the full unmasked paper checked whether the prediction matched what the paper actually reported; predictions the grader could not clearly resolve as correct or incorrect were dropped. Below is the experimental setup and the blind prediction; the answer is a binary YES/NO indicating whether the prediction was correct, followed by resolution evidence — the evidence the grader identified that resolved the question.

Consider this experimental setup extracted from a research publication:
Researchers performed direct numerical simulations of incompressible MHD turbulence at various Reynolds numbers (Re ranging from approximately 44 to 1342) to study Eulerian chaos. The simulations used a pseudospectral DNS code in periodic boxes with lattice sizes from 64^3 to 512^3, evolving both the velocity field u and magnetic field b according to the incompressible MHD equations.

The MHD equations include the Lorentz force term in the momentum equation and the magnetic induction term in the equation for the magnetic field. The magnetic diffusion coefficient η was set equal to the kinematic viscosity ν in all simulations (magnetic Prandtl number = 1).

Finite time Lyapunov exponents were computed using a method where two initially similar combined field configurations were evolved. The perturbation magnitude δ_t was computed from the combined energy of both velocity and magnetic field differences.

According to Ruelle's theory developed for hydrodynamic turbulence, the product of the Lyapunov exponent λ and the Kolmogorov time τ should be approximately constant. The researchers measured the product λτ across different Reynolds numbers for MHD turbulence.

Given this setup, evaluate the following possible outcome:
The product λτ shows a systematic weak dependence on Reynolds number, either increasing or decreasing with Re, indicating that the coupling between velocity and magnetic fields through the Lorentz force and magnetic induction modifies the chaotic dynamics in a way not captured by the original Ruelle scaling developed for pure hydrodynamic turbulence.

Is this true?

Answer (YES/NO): YES